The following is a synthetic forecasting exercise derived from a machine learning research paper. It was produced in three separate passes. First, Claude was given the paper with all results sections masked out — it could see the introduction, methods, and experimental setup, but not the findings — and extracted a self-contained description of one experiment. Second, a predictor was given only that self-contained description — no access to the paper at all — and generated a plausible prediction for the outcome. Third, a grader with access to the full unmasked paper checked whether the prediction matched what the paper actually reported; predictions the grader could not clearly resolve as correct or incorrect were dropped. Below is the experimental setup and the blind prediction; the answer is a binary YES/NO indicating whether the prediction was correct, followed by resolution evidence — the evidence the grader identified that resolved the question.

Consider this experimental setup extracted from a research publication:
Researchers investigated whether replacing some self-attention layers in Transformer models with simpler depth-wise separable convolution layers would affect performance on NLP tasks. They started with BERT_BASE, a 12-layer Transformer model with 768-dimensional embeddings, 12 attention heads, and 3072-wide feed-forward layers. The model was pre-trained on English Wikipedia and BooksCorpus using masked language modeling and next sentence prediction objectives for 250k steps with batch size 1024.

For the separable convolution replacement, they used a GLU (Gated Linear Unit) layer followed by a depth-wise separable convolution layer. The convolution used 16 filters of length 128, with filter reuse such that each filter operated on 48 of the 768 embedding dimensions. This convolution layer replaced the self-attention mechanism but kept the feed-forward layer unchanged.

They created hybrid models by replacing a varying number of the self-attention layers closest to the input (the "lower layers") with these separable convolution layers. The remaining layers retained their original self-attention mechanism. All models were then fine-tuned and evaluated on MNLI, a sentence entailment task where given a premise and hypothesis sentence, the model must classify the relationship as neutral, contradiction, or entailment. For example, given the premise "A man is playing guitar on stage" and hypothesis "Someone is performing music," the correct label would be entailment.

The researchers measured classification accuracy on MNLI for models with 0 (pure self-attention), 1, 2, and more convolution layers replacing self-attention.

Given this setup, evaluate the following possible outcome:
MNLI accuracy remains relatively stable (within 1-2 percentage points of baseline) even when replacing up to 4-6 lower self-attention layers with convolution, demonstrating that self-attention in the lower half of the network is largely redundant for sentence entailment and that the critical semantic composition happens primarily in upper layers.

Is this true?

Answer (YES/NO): NO